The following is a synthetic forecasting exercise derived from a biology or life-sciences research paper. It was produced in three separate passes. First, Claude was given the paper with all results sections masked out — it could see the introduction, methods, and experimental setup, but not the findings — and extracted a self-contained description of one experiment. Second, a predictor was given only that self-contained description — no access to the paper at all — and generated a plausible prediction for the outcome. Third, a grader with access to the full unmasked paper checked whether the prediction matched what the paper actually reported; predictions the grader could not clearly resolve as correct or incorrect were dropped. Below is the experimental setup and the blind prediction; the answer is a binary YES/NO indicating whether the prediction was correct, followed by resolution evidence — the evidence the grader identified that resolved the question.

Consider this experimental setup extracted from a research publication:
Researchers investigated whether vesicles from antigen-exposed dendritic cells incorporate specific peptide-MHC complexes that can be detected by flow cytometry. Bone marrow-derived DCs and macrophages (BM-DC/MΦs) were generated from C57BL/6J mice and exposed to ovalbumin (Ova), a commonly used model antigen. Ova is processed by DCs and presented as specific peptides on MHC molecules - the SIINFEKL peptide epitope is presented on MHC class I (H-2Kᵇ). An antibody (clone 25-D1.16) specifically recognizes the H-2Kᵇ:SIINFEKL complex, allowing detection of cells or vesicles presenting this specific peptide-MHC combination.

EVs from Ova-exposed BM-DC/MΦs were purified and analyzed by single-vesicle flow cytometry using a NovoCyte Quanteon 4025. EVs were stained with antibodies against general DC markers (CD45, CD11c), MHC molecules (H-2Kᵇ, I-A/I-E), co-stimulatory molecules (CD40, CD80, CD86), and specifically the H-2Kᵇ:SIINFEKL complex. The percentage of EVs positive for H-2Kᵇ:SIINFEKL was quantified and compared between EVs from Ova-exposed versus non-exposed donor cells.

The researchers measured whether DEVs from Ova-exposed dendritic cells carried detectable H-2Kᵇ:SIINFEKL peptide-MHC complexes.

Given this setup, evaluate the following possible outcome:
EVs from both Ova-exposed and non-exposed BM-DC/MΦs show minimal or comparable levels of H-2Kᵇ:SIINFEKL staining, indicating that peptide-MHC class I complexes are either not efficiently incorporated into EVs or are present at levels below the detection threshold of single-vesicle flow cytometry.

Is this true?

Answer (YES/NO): NO